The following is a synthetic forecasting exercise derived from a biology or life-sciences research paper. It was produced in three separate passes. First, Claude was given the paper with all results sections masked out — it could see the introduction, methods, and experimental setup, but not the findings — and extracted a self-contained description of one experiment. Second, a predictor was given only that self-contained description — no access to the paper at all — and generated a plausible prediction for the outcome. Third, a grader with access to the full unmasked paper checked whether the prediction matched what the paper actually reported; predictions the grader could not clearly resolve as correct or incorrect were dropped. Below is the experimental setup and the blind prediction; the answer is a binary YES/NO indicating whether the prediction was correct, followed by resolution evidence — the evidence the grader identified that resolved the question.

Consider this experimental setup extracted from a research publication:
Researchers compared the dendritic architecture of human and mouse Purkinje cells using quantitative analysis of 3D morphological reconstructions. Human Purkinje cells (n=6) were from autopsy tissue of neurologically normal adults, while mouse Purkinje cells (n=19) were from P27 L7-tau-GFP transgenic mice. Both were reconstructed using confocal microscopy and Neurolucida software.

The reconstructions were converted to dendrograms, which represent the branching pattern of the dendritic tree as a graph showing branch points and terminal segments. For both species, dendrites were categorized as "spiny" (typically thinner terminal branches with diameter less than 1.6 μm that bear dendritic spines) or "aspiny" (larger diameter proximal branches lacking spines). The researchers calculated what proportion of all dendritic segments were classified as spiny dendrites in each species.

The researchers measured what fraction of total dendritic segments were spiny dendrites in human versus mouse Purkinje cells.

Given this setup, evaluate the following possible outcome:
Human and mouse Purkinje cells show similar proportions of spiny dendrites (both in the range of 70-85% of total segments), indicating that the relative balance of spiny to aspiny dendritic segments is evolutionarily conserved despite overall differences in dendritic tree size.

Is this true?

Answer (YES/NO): NO